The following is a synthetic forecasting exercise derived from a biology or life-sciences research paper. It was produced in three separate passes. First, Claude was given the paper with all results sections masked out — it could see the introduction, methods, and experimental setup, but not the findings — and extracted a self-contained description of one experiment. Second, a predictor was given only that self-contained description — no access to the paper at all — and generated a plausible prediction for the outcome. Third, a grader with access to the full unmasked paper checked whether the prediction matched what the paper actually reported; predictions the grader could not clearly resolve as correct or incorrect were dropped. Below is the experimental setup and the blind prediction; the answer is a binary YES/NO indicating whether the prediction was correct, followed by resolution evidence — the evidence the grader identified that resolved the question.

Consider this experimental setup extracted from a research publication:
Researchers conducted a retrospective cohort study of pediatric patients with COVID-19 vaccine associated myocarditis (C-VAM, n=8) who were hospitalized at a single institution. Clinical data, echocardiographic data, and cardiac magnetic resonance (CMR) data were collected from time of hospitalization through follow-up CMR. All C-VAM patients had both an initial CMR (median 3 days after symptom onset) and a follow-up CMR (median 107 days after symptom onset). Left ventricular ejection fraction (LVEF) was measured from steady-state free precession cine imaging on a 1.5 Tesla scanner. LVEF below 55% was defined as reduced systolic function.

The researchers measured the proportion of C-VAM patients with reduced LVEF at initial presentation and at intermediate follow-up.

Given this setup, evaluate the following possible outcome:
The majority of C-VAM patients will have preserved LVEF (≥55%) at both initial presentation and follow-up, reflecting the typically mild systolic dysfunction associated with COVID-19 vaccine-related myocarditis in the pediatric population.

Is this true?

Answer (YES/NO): YES